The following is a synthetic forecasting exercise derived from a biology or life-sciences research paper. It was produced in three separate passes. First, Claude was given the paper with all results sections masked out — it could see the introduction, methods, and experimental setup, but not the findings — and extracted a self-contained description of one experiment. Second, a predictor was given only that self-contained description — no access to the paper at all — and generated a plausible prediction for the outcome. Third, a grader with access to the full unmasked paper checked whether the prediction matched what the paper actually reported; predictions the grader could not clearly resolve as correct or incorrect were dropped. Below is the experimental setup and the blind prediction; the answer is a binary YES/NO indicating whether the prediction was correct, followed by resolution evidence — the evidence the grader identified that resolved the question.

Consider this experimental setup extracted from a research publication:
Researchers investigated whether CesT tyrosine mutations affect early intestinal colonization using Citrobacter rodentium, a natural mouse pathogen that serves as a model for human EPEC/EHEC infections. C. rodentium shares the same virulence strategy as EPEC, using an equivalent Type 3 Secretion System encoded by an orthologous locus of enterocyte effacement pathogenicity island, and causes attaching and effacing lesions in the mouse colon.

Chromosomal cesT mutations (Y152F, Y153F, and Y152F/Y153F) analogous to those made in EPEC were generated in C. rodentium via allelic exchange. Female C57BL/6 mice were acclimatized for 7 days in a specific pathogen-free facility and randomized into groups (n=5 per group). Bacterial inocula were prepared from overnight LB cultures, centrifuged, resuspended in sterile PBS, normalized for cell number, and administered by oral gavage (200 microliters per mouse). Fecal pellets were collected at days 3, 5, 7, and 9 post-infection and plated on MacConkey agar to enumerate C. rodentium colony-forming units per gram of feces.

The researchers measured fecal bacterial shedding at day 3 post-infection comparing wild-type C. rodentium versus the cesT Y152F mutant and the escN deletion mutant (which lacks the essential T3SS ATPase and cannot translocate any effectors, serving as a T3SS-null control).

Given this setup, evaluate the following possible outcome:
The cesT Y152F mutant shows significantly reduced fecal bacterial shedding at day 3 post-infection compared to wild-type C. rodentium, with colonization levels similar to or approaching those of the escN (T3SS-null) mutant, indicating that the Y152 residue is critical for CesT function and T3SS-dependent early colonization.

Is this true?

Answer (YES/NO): NO